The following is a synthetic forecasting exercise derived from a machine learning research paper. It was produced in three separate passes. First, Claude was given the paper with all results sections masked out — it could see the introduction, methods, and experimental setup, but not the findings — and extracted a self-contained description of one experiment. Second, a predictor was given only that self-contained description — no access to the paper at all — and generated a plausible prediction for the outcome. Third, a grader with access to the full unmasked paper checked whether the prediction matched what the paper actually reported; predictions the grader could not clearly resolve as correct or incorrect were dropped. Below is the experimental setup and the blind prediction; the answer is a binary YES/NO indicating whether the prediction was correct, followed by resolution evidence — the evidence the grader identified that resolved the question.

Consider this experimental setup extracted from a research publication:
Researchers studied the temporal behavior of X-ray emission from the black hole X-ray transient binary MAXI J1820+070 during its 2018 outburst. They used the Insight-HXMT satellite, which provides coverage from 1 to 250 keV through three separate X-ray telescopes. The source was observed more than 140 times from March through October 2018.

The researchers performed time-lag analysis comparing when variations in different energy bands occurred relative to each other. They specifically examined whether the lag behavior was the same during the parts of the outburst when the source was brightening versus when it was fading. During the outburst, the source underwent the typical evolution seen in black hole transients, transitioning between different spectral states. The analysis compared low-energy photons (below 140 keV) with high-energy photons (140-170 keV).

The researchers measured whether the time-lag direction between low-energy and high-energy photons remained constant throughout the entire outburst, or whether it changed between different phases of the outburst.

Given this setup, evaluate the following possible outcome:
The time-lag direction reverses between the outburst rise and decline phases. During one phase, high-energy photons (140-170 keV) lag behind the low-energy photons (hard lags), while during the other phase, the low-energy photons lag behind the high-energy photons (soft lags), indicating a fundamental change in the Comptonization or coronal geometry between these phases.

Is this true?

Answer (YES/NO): YES